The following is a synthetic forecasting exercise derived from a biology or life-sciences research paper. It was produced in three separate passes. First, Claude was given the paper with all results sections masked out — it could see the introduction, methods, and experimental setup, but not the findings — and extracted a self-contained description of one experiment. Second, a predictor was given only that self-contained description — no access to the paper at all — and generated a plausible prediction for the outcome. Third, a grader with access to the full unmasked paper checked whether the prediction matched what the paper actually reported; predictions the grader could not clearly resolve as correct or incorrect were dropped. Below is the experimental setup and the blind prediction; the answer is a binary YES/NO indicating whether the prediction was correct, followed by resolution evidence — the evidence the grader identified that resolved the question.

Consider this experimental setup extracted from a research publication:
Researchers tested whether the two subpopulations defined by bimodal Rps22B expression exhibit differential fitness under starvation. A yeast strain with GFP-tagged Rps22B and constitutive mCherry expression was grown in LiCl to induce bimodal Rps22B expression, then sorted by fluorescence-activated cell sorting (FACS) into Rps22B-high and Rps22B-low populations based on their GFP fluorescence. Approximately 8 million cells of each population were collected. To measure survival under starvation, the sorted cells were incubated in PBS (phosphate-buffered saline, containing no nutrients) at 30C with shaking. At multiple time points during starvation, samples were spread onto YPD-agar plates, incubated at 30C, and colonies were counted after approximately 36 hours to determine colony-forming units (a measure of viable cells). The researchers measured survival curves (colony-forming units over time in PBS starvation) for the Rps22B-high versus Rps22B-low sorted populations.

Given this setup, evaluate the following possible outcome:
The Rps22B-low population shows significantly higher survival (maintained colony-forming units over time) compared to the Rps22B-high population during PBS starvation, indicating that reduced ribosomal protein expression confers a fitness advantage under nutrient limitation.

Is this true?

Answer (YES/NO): YES